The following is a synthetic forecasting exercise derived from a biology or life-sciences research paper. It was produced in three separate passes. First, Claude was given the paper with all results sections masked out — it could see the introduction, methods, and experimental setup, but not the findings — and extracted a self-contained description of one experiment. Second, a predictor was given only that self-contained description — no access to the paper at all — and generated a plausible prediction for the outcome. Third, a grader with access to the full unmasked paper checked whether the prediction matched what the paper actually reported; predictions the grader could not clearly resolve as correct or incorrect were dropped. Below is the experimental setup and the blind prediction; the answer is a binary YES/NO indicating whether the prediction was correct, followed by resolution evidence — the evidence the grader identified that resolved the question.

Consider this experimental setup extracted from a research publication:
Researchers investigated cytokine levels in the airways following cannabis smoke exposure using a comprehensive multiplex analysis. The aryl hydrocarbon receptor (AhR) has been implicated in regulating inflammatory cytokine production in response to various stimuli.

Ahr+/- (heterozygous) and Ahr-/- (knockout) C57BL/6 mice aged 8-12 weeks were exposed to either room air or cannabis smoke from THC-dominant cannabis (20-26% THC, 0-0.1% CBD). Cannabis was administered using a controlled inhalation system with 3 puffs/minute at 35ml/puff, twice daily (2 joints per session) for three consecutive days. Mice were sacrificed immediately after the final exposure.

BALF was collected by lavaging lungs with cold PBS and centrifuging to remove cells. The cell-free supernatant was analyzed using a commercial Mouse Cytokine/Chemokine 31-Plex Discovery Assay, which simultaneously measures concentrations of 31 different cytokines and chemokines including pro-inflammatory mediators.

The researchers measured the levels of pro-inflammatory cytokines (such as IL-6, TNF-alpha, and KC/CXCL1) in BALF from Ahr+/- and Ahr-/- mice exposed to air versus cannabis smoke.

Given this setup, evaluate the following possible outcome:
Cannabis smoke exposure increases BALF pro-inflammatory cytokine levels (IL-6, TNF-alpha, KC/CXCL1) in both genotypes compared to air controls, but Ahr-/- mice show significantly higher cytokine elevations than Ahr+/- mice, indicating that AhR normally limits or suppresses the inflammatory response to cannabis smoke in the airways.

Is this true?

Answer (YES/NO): NO